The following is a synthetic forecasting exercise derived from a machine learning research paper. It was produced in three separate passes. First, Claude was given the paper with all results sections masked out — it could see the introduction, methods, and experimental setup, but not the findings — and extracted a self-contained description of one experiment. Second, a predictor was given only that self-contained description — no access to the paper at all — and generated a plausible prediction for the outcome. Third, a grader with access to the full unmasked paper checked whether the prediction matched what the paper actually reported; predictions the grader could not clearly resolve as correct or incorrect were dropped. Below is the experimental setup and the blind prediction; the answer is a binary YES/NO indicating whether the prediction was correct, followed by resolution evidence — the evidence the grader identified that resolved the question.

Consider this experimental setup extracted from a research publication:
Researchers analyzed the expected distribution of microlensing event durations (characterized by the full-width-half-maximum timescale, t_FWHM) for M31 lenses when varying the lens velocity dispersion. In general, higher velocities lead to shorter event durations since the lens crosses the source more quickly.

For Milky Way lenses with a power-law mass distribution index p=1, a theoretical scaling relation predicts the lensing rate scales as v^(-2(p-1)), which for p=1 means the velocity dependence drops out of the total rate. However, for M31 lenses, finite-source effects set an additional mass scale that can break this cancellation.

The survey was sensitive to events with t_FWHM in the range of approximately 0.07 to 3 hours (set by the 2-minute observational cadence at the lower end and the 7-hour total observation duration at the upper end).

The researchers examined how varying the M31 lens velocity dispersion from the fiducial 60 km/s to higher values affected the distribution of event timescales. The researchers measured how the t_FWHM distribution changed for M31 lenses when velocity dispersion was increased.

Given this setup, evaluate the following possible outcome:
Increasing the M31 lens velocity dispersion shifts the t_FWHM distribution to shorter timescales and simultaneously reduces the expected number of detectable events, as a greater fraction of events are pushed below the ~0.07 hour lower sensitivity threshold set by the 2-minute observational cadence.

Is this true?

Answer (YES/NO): YES